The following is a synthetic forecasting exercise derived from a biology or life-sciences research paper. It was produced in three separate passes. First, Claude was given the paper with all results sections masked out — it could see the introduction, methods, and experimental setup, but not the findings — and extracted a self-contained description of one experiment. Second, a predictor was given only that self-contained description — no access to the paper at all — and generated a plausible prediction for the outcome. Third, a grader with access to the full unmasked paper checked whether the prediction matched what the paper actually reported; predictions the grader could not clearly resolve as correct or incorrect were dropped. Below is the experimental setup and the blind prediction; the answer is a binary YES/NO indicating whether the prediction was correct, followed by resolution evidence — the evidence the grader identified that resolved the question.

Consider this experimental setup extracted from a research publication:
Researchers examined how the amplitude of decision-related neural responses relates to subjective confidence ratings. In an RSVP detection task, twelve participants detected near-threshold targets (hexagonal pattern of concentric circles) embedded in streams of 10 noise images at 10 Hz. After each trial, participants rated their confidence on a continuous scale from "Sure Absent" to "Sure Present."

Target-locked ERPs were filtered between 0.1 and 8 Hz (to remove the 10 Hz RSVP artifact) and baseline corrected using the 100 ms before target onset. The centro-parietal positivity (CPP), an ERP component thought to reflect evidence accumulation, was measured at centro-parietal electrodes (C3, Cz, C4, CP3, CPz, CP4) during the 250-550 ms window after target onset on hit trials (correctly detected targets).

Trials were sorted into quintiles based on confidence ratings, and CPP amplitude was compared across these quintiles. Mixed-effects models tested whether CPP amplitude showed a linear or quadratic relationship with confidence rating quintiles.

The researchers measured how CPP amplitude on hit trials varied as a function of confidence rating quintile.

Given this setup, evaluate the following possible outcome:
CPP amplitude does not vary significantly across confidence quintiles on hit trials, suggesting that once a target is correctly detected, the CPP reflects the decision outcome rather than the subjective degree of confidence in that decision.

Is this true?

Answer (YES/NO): NO